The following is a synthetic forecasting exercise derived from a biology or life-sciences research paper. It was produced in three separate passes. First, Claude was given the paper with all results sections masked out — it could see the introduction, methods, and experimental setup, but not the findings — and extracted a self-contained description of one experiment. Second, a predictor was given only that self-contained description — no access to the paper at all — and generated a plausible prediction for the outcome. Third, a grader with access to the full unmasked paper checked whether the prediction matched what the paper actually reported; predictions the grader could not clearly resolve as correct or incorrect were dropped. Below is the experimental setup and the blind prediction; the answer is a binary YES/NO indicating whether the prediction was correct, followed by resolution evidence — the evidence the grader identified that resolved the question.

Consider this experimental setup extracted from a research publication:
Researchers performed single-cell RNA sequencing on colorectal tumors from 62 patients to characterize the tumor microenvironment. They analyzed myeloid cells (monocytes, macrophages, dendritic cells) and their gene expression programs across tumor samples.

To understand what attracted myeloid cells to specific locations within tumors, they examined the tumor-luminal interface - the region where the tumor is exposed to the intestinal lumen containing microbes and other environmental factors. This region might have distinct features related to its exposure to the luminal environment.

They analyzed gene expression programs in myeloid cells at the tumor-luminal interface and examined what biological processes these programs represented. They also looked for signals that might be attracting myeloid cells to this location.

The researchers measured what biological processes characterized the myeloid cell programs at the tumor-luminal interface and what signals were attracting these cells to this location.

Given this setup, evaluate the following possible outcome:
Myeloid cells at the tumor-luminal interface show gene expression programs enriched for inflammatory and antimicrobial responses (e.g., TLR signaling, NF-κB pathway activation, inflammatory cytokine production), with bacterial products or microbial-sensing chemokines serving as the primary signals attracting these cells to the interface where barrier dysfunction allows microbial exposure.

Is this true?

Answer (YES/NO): NO